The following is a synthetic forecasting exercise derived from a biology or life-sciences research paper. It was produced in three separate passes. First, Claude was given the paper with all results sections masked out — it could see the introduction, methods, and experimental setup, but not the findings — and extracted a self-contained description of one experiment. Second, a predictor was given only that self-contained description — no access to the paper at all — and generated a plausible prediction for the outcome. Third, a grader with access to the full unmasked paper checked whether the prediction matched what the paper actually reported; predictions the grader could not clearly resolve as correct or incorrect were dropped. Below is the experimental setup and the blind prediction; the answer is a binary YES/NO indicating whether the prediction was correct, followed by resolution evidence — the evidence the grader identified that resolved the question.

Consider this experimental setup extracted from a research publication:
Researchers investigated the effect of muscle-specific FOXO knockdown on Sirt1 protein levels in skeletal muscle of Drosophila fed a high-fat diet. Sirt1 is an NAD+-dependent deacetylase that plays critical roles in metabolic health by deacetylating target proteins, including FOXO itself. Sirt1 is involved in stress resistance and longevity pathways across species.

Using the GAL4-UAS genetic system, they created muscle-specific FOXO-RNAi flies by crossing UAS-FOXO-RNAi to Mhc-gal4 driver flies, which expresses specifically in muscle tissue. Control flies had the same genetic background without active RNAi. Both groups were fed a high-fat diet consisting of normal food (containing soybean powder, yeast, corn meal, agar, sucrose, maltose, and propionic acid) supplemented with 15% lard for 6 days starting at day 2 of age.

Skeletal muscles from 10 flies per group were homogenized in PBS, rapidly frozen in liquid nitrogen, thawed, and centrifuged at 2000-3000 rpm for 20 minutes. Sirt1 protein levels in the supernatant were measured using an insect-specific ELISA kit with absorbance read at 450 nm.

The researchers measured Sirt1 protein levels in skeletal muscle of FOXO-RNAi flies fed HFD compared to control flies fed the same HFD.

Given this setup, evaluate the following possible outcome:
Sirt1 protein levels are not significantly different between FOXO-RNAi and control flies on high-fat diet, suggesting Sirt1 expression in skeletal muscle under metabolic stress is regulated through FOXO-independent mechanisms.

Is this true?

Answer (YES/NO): NO